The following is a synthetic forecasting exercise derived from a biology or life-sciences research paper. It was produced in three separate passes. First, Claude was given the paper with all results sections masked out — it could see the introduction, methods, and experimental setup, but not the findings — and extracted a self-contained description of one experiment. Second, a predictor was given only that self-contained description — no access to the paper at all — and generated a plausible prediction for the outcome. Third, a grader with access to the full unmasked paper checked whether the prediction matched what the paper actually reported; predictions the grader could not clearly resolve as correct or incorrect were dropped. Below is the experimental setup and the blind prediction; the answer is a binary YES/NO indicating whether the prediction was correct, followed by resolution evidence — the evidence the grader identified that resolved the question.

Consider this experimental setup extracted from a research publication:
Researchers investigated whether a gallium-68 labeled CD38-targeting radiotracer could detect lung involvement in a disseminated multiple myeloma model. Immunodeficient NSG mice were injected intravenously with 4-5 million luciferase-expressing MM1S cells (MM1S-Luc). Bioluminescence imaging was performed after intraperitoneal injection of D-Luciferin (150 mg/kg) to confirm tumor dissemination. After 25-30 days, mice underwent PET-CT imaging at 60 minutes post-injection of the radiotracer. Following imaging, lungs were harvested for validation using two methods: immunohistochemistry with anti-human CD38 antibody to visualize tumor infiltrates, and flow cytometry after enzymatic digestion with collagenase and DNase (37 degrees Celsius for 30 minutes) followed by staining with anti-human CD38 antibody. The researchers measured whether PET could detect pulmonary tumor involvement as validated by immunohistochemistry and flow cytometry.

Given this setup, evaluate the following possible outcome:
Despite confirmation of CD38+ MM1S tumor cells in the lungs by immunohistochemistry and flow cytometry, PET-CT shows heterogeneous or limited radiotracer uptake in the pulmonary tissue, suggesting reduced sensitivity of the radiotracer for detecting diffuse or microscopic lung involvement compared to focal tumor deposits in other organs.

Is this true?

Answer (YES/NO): NO